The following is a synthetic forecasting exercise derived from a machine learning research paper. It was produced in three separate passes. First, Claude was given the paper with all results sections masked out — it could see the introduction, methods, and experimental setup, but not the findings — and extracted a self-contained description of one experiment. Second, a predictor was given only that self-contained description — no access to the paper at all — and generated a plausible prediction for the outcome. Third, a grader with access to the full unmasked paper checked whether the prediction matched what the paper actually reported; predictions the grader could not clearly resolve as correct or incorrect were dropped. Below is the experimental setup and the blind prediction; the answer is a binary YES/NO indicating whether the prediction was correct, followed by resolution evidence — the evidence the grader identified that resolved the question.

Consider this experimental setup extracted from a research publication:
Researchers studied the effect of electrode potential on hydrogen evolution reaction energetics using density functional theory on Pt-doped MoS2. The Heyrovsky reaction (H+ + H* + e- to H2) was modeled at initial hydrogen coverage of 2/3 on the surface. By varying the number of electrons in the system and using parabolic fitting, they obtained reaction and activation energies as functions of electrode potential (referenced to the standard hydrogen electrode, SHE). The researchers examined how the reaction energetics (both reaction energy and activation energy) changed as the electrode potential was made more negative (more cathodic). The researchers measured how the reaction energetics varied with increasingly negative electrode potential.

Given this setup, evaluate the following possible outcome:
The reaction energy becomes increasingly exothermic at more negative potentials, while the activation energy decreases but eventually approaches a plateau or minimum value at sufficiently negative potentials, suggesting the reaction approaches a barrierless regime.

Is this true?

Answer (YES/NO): YES